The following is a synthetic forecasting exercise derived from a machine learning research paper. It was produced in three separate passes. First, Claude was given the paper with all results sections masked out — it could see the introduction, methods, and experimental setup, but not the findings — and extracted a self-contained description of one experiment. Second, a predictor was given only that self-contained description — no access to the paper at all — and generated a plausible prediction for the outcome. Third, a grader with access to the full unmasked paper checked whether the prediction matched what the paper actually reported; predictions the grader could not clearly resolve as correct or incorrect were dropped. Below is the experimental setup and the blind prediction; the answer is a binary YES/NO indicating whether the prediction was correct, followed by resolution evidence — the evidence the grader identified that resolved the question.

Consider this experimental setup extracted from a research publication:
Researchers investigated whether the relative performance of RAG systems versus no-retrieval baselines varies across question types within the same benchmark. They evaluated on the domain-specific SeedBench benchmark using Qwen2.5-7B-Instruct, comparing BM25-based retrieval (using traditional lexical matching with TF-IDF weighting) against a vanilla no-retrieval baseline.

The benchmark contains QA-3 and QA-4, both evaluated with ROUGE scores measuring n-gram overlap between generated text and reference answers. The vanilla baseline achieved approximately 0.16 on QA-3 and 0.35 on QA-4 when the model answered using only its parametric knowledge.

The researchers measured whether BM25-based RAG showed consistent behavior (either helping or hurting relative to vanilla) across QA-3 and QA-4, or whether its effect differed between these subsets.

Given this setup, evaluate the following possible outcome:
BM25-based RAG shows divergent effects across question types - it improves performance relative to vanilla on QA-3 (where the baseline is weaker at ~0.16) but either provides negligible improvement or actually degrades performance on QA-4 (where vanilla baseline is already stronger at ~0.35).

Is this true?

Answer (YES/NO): YES